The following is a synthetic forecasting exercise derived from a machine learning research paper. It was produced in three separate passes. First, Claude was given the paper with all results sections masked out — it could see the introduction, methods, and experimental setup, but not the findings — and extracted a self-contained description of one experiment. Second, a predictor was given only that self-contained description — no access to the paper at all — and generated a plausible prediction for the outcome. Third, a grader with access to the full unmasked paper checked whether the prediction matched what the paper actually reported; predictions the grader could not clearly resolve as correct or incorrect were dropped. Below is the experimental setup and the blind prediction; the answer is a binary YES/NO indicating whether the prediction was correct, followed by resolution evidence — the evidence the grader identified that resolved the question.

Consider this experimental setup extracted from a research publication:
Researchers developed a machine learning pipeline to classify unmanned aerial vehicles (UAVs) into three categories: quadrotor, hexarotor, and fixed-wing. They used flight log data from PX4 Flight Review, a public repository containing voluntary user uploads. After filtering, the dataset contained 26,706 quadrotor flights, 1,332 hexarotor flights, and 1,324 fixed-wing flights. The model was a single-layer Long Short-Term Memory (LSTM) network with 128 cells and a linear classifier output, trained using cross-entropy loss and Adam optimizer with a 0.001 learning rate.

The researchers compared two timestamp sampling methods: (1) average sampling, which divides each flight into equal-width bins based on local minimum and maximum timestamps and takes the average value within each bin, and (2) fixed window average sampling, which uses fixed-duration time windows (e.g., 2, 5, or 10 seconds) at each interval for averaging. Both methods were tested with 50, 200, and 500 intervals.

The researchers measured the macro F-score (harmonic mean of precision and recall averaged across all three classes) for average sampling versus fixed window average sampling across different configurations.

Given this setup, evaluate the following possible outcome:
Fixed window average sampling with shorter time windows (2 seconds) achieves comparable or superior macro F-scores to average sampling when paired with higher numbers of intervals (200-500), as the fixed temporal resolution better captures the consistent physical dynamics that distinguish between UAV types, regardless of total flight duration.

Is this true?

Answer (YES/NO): NO